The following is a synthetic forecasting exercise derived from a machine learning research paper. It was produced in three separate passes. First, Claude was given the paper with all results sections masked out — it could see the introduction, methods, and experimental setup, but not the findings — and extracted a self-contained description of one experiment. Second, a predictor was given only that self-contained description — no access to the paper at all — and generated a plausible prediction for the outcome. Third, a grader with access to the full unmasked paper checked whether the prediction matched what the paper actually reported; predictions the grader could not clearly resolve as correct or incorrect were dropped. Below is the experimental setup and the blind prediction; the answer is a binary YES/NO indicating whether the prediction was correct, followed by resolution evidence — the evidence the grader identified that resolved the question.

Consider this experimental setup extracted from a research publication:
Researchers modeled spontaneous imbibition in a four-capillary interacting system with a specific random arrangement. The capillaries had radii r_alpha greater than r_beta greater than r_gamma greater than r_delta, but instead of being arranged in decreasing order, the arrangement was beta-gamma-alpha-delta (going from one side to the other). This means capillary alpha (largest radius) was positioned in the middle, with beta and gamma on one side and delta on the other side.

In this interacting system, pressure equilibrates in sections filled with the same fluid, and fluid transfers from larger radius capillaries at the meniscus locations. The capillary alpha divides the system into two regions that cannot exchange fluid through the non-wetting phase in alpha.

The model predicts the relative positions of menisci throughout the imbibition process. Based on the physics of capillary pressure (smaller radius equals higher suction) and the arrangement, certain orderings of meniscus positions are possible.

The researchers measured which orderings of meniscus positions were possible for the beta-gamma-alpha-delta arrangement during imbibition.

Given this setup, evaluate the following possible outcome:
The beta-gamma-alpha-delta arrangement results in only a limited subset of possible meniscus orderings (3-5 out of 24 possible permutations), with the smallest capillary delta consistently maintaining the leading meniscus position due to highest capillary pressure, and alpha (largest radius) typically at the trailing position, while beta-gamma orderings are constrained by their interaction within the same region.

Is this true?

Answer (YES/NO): NO